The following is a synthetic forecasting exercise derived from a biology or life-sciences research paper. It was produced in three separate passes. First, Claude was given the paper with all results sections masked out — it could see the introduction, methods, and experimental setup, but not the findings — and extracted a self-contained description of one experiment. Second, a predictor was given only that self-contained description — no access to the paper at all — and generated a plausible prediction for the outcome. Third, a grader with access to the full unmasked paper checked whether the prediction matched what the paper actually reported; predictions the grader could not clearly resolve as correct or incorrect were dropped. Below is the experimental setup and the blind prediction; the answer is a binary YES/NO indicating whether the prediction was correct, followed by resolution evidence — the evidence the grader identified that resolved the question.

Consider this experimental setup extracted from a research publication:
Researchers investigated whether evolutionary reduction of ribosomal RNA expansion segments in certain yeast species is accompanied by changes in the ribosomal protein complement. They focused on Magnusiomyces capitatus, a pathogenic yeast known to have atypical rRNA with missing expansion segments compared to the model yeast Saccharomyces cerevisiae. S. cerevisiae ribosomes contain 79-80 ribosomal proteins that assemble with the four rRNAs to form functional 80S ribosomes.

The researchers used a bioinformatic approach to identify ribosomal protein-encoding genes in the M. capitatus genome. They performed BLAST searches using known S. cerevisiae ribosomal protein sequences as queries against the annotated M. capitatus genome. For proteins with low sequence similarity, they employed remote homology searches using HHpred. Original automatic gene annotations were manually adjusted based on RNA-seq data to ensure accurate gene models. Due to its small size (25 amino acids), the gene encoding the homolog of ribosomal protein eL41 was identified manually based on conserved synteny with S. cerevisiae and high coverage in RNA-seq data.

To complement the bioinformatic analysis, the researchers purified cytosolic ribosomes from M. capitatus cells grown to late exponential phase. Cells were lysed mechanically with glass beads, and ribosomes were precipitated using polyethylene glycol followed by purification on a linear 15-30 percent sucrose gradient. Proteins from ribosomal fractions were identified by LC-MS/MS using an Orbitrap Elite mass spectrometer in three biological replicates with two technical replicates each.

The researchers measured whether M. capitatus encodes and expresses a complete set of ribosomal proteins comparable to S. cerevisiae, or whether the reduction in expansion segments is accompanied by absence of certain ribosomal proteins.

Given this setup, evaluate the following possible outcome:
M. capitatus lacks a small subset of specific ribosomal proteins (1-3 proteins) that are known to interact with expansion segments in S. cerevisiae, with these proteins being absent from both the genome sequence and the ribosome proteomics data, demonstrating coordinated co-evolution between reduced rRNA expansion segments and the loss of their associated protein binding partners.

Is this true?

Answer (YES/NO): NO